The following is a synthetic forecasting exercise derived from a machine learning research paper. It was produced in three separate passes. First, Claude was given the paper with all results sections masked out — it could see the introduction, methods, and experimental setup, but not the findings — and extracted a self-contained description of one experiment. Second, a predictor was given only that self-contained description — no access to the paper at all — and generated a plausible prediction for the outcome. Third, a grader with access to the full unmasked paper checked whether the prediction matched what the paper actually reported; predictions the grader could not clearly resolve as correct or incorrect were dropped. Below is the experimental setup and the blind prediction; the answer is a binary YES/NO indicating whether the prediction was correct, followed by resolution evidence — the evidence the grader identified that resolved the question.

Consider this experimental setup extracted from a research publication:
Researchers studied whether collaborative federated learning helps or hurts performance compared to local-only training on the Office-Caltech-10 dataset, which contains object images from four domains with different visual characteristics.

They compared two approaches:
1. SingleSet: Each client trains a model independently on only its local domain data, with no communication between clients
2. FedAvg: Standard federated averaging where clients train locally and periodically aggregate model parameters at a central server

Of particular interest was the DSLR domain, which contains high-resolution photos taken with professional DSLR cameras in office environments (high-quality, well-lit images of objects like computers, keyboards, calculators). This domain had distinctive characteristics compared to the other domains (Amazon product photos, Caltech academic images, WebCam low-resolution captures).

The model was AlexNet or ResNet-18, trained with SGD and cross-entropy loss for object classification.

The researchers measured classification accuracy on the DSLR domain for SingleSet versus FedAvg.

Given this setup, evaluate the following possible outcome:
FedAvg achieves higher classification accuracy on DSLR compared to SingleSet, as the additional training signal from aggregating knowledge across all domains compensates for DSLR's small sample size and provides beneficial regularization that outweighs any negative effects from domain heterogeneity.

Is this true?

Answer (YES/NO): NO